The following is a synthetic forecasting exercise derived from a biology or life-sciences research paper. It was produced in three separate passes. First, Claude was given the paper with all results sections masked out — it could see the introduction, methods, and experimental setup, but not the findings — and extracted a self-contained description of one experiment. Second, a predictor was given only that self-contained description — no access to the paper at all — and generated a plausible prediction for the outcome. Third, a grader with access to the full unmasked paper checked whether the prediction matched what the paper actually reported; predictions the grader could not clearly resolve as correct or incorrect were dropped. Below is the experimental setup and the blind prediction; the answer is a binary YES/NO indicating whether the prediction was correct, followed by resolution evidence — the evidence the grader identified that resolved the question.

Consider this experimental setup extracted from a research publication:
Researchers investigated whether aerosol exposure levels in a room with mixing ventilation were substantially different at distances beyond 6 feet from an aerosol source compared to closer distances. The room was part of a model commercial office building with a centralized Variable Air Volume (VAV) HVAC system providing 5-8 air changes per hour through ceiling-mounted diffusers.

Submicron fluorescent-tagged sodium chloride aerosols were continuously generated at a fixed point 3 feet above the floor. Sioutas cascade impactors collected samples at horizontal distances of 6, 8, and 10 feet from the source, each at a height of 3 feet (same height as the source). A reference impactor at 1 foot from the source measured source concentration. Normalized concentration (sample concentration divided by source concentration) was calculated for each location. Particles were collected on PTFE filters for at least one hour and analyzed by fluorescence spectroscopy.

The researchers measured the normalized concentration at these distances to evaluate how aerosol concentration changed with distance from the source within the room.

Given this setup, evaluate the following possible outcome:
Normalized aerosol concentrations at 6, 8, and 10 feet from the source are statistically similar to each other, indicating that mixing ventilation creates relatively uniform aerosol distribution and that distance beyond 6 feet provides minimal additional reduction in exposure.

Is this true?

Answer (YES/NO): YES